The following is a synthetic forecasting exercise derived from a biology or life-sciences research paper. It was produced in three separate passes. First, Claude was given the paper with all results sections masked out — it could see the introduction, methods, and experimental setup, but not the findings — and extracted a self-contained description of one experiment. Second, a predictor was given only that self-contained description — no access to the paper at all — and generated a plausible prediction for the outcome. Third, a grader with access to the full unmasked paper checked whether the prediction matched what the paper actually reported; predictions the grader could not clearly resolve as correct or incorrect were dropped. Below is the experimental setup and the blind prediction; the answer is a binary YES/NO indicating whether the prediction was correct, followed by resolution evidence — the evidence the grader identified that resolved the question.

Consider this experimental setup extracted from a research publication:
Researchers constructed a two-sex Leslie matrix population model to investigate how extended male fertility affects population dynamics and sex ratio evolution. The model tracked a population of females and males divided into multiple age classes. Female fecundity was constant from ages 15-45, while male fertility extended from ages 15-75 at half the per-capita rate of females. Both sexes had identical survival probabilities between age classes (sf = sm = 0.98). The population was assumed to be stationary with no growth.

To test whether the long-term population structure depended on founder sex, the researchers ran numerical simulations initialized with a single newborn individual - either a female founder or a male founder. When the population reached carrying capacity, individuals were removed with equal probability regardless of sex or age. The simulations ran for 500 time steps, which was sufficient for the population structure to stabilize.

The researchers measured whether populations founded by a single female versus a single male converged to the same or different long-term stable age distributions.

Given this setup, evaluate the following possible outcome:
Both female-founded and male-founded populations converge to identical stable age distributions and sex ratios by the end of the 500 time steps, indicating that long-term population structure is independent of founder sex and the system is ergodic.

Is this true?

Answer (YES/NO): YES